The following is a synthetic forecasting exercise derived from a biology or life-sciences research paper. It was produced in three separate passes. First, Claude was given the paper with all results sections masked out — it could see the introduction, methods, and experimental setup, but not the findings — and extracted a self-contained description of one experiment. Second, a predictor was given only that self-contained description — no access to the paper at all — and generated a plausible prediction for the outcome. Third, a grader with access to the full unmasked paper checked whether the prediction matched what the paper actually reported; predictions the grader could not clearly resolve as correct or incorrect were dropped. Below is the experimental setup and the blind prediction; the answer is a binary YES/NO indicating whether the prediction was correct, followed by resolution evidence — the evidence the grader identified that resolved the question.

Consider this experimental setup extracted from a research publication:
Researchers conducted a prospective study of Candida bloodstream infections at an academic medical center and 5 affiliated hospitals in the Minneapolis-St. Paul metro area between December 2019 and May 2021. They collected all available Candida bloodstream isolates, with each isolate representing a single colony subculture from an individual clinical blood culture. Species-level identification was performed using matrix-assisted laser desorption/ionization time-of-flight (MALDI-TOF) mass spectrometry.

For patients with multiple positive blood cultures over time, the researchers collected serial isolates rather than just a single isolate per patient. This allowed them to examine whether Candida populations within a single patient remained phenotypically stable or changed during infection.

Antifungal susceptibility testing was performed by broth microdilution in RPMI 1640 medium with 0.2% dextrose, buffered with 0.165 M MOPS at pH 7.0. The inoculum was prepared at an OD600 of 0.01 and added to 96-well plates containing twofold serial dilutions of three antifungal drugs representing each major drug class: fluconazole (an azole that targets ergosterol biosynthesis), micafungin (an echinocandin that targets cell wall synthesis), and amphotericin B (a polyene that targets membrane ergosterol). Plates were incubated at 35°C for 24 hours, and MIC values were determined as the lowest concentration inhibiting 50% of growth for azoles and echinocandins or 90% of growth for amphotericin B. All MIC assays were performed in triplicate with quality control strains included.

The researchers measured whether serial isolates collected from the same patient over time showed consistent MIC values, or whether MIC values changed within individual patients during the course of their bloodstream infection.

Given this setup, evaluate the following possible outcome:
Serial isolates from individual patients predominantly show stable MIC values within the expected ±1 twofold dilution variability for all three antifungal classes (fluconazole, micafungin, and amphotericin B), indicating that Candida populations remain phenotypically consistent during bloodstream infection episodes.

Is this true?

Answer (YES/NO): NO